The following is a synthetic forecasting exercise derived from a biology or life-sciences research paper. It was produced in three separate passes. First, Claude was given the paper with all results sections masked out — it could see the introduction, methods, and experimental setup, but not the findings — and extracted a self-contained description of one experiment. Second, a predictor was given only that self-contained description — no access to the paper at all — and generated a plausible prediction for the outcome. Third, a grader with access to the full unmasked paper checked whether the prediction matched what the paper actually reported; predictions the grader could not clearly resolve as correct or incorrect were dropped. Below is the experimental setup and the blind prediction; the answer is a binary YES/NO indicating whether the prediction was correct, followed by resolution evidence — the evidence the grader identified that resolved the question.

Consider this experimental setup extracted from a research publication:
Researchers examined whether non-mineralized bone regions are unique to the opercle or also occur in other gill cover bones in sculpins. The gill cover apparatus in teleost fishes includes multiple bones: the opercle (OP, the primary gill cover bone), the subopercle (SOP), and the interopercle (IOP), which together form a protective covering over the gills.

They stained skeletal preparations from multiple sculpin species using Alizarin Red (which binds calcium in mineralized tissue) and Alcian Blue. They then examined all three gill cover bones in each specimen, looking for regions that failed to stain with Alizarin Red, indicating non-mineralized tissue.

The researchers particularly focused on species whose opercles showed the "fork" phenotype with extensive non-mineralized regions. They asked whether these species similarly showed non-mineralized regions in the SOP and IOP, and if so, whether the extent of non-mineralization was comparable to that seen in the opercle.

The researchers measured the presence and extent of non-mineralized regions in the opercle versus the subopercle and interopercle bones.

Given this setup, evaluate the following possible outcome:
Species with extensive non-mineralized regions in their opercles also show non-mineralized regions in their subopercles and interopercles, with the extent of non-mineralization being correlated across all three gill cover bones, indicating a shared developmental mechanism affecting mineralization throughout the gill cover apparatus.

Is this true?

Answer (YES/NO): NO